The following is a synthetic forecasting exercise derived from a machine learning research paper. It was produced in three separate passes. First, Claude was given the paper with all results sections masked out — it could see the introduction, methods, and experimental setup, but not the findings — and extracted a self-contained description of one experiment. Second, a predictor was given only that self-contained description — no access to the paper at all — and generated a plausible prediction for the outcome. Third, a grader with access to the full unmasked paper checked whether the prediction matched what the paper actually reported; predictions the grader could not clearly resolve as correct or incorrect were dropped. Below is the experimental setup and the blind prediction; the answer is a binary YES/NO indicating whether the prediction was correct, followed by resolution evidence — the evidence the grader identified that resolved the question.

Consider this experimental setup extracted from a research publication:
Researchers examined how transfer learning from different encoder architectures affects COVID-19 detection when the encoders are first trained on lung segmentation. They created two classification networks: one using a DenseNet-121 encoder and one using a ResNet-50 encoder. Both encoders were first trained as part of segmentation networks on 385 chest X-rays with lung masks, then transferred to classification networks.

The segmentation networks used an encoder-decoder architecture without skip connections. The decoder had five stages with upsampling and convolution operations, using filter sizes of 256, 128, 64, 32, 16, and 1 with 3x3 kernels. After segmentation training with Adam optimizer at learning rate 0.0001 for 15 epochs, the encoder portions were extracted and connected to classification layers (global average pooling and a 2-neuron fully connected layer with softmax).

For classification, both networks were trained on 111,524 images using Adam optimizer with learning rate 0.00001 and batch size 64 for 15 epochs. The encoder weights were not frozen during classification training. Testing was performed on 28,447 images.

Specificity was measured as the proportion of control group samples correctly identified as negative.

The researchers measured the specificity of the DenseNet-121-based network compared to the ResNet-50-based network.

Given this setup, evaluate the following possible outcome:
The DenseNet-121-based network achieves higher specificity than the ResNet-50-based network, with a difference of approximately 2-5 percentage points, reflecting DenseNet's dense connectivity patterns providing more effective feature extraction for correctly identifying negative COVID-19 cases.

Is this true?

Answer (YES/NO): NO